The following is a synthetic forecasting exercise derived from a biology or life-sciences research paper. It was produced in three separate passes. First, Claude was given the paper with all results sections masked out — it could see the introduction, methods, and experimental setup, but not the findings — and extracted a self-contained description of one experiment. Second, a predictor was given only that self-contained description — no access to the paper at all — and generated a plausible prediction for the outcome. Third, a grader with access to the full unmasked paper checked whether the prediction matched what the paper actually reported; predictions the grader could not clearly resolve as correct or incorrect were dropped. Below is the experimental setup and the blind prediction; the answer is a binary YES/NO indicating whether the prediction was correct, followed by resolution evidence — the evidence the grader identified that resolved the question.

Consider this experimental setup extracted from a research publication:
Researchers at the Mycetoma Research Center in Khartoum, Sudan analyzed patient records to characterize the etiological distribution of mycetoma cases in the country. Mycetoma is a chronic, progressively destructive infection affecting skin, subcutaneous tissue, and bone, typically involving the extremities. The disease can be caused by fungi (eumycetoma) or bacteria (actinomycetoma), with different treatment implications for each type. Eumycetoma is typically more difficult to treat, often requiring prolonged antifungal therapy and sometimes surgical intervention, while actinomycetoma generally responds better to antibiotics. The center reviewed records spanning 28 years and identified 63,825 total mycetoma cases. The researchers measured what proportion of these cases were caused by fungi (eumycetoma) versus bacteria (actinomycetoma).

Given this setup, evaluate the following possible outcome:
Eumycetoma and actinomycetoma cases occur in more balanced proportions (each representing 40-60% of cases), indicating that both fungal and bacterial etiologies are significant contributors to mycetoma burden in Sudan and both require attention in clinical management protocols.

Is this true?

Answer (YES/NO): NO